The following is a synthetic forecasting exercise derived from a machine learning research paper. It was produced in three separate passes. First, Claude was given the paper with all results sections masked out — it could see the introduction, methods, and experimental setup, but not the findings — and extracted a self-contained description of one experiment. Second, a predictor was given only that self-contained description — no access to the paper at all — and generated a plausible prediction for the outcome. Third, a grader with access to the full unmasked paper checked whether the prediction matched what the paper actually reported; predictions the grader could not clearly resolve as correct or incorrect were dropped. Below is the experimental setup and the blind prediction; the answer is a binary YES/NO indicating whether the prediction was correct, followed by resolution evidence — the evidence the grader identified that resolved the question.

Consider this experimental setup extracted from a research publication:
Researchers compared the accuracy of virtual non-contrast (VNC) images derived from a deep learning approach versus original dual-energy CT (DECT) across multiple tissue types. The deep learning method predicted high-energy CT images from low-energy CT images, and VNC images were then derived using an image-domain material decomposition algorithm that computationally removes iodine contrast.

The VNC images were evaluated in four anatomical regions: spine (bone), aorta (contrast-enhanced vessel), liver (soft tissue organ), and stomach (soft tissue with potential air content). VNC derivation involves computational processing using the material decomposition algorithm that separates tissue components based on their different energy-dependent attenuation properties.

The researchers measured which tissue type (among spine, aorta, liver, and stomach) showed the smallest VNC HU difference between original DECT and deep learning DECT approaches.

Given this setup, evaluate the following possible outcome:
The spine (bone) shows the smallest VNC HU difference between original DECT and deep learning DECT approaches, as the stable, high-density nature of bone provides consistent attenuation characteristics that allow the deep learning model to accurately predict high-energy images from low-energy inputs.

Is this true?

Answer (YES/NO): NO